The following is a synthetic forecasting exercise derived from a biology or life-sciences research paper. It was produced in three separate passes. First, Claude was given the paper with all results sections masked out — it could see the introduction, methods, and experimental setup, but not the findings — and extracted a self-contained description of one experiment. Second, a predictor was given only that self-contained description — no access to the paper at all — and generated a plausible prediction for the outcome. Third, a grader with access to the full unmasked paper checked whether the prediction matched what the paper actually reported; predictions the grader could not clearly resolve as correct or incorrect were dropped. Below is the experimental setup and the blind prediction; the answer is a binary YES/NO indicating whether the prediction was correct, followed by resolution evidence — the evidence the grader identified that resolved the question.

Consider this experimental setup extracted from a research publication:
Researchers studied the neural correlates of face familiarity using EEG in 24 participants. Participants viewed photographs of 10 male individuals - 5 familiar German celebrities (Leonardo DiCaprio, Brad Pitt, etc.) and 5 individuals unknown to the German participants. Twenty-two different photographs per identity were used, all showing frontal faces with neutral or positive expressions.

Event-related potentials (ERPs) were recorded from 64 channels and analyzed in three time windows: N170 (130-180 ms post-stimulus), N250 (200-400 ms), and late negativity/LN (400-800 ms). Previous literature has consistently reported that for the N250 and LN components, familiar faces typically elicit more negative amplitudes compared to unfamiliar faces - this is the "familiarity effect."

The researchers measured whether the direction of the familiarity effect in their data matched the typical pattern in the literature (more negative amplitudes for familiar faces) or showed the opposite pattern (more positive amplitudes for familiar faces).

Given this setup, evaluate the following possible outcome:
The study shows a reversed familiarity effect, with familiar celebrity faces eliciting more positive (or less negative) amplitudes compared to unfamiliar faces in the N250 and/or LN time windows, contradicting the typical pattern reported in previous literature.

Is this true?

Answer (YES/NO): YES